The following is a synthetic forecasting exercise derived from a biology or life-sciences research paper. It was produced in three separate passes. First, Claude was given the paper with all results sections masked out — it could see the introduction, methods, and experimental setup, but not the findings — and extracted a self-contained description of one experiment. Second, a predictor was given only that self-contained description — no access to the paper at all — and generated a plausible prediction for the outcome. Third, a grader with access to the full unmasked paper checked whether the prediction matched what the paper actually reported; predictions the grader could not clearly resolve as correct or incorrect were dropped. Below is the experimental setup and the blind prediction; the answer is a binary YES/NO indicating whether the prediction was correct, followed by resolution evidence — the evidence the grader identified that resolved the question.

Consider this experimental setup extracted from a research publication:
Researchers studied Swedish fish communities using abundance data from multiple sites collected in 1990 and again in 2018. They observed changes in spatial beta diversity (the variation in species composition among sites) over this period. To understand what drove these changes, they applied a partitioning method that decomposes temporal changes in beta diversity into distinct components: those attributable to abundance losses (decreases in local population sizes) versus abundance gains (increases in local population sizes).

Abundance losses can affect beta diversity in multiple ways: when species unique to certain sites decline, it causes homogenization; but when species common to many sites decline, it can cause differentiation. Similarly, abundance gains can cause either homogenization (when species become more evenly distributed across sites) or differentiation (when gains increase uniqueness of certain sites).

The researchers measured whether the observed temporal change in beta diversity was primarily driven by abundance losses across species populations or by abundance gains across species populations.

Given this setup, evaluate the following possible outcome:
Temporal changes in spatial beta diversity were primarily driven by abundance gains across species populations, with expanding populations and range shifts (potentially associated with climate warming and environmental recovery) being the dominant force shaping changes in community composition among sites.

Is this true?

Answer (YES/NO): YES